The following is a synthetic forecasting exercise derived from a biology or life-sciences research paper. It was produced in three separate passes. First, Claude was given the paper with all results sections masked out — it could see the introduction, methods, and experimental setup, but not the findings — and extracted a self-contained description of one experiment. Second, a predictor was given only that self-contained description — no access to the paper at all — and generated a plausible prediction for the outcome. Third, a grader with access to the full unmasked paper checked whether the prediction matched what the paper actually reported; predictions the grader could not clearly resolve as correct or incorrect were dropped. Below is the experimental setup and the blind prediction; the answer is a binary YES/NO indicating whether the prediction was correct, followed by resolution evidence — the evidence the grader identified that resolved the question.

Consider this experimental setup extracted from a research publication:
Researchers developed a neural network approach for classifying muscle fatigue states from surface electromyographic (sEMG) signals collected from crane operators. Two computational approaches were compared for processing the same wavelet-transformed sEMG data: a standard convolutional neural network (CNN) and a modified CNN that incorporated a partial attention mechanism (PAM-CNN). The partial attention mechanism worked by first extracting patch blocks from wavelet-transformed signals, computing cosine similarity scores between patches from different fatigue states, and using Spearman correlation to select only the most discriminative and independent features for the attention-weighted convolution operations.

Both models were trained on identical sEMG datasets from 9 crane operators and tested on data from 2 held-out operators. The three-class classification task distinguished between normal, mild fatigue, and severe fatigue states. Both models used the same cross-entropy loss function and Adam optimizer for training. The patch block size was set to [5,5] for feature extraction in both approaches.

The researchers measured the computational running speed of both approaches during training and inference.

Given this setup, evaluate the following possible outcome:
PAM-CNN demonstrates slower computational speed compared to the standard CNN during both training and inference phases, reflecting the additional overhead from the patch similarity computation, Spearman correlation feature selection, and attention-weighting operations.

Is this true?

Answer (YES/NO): NO